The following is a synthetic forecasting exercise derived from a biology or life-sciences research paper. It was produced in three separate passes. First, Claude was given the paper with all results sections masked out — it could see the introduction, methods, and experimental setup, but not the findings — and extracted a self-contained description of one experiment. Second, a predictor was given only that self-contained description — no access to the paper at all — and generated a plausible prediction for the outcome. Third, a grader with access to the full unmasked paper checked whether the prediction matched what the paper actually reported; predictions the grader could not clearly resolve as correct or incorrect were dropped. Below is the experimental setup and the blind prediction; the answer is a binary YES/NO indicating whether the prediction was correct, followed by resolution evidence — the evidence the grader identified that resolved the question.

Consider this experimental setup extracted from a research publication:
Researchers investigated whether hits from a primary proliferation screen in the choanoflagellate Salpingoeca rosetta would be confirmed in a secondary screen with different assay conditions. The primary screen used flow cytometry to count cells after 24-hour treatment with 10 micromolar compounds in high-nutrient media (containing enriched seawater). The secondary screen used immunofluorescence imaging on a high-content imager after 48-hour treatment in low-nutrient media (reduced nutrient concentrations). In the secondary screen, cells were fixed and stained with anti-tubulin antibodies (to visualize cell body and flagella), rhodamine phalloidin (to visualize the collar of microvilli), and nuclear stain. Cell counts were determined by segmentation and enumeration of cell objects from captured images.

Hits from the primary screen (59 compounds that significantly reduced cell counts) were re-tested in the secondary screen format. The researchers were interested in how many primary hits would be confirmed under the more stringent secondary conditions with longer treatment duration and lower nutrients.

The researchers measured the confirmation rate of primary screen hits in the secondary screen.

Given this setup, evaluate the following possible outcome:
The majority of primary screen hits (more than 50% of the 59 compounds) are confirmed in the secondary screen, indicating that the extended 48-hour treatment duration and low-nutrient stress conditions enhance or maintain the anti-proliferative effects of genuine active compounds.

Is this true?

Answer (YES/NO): NO